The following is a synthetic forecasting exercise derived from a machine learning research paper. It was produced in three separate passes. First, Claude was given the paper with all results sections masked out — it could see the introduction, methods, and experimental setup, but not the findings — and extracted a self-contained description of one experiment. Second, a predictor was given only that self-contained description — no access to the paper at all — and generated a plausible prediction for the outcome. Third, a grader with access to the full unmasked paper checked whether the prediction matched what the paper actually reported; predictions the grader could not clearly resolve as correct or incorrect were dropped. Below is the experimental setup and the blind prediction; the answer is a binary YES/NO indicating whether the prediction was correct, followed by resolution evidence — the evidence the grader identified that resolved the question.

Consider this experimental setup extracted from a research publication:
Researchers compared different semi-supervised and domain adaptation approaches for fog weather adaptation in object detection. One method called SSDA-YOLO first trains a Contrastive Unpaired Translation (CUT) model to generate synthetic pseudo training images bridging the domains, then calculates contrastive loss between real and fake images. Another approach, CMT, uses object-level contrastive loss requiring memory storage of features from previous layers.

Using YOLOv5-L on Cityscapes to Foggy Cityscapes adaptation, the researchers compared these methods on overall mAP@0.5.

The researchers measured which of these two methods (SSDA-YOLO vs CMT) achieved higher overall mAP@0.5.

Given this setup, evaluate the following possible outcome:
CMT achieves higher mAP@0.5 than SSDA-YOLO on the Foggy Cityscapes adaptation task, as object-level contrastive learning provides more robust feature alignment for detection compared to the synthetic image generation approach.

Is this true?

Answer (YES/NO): NO